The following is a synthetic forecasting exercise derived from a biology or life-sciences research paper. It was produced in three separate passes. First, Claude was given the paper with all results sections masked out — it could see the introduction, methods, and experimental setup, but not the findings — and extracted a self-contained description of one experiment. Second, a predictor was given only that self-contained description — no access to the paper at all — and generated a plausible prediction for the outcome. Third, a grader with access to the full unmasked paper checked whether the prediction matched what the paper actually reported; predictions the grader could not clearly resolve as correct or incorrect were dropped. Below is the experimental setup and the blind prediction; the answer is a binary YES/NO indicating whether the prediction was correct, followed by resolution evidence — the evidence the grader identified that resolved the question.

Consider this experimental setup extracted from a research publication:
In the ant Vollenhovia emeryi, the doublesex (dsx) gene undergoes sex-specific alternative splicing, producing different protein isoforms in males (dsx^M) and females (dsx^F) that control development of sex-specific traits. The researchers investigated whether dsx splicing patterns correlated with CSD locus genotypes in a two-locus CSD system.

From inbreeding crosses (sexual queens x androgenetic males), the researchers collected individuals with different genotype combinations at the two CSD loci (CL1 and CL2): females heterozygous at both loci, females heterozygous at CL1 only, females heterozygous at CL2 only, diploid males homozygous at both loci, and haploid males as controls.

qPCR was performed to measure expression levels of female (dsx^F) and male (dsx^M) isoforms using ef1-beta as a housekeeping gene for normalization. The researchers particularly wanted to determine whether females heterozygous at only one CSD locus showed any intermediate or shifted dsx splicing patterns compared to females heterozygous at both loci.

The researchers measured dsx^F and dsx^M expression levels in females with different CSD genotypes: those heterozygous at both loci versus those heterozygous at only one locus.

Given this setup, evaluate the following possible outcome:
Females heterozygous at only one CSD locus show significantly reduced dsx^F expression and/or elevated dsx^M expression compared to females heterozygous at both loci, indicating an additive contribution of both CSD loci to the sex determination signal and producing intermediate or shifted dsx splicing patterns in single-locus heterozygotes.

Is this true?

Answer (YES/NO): NO